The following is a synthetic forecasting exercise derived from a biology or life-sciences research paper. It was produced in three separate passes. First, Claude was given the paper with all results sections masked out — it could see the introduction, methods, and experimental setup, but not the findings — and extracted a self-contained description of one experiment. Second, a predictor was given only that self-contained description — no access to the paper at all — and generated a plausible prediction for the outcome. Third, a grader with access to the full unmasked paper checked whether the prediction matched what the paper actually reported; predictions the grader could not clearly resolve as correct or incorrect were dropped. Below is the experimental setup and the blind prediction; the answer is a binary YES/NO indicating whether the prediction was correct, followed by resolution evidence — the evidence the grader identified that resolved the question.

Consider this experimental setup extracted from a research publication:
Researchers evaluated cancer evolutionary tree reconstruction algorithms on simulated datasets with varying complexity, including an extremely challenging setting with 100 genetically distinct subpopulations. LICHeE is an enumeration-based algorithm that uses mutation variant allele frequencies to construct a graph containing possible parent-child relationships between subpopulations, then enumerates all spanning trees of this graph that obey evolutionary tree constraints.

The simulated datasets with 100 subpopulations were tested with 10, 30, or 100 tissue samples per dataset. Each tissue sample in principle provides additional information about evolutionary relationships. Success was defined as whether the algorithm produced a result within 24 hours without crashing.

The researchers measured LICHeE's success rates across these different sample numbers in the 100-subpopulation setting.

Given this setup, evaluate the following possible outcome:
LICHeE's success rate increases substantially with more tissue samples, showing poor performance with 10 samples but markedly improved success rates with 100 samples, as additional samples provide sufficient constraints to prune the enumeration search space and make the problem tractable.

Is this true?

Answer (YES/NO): NO